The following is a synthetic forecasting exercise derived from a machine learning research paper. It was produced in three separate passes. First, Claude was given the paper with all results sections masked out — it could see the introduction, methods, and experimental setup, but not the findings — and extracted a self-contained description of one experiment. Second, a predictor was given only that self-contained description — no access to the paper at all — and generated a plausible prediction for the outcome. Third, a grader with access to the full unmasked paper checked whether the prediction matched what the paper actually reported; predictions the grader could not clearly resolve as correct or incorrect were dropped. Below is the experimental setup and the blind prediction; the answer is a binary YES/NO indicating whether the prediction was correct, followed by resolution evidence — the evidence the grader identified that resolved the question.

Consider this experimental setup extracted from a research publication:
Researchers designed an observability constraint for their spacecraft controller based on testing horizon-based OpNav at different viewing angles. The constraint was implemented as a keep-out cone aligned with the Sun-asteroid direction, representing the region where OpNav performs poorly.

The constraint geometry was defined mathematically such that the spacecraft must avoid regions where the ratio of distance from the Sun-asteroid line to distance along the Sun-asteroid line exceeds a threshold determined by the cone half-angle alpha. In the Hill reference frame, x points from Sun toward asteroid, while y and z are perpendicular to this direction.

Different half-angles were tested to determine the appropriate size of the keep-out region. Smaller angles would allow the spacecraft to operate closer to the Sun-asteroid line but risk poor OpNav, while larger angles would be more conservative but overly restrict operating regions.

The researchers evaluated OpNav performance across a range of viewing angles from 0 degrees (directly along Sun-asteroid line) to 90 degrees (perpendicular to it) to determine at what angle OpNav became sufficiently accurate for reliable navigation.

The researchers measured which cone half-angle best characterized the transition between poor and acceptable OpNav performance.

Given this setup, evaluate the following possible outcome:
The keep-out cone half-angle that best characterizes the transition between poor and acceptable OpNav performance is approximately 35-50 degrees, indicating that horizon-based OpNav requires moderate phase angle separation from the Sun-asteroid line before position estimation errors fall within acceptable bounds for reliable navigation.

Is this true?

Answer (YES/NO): NO